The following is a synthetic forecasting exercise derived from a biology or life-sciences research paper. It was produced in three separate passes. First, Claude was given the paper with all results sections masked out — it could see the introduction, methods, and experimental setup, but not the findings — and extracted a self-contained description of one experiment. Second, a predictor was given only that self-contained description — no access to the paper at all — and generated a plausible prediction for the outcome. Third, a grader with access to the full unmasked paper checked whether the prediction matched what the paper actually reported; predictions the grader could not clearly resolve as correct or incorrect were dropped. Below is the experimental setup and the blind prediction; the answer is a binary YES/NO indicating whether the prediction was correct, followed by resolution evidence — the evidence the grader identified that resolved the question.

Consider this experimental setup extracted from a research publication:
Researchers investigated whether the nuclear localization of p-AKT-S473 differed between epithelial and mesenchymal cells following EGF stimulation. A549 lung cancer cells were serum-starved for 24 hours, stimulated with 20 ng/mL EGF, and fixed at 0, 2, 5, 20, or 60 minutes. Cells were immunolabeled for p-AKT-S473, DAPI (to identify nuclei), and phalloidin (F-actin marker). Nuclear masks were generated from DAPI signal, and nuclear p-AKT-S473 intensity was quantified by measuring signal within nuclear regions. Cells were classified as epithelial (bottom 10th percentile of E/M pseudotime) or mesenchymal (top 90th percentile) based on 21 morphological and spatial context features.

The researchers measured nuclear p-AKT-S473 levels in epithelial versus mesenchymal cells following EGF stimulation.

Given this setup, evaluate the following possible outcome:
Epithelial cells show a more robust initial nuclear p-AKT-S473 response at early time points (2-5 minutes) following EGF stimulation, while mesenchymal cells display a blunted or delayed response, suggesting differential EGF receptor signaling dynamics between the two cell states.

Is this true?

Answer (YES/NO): NO